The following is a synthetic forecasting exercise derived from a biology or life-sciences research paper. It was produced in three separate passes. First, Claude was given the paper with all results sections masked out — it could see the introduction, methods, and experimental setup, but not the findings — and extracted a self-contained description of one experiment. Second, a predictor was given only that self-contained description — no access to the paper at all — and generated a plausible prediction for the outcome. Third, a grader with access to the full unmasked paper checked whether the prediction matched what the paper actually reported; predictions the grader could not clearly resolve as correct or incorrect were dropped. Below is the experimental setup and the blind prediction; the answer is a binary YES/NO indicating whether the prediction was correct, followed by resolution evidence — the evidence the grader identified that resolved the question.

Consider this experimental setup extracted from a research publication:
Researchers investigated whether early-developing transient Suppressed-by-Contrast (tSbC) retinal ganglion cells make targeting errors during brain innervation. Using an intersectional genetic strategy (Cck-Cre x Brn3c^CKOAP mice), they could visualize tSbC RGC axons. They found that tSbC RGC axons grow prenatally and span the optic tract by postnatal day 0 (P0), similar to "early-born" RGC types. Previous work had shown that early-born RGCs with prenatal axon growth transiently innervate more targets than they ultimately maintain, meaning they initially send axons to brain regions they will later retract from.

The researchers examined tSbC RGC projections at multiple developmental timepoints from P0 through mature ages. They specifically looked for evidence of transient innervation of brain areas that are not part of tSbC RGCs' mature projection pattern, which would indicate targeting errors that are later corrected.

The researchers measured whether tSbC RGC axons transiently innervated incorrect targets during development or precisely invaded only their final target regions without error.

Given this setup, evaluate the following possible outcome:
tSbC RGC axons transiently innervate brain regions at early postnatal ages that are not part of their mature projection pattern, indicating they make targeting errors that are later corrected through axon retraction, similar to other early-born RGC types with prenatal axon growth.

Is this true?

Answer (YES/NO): NO